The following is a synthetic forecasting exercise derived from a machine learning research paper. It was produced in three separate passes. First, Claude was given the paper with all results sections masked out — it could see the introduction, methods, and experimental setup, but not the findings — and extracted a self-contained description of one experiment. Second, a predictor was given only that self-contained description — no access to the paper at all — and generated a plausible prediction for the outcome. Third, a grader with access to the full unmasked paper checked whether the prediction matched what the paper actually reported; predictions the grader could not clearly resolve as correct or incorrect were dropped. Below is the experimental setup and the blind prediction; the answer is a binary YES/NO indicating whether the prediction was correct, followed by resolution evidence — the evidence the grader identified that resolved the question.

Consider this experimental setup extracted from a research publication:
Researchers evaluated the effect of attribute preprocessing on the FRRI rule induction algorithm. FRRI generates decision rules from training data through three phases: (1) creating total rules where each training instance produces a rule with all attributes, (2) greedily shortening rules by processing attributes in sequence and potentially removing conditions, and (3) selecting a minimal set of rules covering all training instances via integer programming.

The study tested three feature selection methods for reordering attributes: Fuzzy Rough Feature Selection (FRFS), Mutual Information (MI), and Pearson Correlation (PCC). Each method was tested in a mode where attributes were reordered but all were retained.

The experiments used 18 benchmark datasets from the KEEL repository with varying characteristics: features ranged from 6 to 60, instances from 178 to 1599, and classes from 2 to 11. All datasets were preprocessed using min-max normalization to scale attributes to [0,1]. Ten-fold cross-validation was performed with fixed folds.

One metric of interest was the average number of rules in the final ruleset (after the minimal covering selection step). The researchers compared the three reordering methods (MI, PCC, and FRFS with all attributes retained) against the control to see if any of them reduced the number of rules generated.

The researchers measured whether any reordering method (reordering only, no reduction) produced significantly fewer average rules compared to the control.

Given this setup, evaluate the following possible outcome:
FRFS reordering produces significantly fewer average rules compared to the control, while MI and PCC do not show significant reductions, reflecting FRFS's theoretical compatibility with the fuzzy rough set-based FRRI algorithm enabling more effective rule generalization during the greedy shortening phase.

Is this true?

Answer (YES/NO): NO